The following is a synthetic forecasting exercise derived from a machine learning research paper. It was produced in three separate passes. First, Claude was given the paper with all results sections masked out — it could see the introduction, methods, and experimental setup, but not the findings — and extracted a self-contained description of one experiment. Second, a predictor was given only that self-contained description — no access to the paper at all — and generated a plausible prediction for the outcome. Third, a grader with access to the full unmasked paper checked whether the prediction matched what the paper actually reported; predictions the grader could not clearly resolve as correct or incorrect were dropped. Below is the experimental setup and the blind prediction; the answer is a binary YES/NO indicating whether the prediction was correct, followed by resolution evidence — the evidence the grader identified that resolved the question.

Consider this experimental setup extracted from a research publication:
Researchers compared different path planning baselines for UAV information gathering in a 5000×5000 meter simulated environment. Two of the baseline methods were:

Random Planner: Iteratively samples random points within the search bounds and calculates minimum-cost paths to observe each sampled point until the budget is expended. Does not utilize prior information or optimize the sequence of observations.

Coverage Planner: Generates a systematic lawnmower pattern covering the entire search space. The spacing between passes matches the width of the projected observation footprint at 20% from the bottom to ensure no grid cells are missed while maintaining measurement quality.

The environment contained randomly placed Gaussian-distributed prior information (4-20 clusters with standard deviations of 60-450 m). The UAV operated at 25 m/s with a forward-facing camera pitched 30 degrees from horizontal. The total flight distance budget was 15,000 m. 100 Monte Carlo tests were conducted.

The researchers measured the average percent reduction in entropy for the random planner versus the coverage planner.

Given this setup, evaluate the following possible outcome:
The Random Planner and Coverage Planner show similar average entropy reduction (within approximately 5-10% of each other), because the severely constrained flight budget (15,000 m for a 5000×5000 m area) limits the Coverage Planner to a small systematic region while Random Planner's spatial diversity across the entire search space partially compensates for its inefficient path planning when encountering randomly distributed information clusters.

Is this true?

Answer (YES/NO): NO